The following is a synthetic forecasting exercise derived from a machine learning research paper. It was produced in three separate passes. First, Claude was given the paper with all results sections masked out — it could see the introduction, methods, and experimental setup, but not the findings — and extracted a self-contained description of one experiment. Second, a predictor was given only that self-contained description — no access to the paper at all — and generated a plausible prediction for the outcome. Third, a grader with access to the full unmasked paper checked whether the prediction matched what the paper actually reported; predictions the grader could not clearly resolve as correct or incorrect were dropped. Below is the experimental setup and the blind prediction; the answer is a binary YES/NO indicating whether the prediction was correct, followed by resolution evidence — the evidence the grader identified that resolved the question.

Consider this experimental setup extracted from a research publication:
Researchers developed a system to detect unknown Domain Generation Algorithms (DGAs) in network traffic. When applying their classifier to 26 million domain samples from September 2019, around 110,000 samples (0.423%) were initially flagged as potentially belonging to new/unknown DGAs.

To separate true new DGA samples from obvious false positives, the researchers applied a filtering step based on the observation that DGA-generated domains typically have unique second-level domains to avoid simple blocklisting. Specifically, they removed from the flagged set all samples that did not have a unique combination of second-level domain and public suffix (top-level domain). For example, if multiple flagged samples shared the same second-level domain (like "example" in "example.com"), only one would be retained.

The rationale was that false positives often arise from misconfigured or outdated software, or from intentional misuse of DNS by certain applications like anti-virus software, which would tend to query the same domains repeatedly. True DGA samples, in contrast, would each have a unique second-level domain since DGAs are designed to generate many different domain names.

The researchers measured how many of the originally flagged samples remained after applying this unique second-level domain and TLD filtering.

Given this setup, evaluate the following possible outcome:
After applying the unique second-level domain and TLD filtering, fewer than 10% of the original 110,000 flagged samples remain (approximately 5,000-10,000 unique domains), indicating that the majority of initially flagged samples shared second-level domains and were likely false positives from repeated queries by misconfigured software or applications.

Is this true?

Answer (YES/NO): NO